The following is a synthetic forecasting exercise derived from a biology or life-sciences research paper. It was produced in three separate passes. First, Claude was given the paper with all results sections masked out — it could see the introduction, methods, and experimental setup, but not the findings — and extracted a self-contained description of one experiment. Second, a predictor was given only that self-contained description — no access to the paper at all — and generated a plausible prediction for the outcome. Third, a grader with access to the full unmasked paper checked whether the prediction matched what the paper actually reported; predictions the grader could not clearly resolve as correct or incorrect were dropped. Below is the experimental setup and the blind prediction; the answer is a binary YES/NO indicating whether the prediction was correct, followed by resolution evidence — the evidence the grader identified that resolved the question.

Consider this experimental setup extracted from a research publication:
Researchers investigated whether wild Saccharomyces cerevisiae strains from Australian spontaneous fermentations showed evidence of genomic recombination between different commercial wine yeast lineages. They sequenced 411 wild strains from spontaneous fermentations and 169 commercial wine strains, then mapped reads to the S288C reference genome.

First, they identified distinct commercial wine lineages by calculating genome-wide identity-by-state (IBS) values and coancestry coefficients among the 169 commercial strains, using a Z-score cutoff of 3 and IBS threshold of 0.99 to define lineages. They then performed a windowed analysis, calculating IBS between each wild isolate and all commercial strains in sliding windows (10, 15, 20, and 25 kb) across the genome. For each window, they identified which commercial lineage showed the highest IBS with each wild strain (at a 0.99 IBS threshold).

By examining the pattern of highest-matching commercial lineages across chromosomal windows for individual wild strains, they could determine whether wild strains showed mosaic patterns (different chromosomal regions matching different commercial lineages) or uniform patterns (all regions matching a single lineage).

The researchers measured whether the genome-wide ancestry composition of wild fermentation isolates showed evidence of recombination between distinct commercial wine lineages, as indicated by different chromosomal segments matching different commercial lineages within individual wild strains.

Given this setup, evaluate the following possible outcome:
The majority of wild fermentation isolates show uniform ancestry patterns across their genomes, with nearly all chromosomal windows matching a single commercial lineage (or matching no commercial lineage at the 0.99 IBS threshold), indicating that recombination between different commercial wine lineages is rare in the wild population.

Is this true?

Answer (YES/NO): NO